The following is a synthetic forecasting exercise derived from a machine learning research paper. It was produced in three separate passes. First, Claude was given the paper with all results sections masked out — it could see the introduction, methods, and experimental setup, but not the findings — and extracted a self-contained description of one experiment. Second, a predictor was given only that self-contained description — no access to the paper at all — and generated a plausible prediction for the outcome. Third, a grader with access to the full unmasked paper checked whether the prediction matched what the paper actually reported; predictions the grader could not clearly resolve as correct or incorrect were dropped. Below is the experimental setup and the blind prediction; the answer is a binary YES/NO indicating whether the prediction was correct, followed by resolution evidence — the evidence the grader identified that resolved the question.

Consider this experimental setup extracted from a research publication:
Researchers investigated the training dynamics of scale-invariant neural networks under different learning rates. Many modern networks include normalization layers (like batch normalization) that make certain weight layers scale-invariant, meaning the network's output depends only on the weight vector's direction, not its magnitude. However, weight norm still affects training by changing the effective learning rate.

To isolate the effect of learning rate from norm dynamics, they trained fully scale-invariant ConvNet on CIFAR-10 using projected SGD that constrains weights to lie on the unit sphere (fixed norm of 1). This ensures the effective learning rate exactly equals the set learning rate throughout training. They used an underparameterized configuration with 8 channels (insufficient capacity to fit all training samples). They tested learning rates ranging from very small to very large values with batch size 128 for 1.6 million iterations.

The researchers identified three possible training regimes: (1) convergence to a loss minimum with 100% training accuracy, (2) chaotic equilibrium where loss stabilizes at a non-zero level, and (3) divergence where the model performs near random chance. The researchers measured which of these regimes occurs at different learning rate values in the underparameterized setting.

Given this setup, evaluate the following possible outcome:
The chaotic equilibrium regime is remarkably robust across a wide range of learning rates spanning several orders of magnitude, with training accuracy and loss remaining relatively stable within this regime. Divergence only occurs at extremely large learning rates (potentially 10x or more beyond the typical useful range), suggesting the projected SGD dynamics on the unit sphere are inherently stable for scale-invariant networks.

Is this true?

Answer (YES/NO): NO